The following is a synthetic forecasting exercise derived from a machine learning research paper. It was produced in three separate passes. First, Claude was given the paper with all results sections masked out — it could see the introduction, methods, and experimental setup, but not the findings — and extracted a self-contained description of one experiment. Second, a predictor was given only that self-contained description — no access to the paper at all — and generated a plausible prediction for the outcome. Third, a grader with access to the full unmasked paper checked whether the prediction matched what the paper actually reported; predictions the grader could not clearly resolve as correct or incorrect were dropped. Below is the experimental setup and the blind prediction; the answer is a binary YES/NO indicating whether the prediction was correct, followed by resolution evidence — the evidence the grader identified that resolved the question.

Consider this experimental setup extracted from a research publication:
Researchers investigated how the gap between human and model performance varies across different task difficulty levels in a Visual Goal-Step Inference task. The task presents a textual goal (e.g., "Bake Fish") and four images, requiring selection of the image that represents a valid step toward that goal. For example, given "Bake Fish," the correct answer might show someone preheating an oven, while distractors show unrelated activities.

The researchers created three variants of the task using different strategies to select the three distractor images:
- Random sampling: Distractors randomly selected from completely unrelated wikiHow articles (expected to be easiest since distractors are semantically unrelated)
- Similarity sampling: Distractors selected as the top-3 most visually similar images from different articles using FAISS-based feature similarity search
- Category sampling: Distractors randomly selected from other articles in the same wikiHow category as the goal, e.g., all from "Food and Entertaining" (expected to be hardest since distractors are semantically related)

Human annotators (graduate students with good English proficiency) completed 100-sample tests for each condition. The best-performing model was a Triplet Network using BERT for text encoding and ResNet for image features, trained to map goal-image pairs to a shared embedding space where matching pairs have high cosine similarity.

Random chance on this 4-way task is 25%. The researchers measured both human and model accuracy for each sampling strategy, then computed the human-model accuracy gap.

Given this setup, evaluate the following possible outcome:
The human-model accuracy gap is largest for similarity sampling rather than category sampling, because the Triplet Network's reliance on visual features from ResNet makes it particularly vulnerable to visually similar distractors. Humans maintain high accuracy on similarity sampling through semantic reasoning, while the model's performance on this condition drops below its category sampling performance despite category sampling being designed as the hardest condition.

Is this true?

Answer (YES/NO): NO